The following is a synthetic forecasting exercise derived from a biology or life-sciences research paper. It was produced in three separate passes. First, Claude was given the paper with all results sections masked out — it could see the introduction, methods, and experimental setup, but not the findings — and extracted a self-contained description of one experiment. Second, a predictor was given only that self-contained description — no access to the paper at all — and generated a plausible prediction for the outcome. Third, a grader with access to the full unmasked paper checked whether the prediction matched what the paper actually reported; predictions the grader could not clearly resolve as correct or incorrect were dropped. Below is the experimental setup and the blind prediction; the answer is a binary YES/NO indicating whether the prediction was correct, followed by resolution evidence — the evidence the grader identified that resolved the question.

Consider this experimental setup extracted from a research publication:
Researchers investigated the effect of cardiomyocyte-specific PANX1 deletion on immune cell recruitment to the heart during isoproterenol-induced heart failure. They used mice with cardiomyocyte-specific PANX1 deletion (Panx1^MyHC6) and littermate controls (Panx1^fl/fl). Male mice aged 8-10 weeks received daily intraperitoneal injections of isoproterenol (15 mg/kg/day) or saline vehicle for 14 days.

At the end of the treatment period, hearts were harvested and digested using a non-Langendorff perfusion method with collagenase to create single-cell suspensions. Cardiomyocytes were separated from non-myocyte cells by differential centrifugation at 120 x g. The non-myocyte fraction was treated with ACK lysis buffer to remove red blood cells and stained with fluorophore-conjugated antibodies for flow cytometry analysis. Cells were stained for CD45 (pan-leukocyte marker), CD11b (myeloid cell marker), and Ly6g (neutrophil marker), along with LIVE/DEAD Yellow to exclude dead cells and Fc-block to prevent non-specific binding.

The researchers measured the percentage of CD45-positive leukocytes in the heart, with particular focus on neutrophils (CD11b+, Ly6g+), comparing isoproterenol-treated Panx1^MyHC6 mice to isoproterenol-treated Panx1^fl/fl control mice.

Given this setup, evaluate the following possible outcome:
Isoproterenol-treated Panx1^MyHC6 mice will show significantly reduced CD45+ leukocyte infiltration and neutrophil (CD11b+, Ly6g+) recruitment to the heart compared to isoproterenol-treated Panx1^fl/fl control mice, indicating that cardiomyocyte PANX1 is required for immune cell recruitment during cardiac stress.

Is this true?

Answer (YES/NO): YES